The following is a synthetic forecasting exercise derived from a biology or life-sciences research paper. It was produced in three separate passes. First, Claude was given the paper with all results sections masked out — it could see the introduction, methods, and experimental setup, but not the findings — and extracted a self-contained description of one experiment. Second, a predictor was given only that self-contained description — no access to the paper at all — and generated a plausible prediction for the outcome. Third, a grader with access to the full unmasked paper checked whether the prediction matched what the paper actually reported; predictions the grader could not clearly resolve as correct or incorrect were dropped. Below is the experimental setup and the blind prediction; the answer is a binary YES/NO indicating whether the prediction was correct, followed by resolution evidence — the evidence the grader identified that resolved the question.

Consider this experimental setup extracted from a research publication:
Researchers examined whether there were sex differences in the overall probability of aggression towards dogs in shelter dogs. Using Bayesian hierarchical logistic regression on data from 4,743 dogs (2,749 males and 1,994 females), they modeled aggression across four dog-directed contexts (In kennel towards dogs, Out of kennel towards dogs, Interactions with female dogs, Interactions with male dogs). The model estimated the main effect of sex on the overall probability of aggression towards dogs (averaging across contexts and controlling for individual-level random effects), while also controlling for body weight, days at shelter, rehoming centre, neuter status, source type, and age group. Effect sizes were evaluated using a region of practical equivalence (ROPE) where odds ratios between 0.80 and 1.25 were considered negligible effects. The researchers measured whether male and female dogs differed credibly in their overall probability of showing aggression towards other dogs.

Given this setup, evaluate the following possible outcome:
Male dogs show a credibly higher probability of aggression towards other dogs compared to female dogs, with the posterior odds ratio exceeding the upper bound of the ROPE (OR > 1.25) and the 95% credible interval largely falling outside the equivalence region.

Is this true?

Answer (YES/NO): NO